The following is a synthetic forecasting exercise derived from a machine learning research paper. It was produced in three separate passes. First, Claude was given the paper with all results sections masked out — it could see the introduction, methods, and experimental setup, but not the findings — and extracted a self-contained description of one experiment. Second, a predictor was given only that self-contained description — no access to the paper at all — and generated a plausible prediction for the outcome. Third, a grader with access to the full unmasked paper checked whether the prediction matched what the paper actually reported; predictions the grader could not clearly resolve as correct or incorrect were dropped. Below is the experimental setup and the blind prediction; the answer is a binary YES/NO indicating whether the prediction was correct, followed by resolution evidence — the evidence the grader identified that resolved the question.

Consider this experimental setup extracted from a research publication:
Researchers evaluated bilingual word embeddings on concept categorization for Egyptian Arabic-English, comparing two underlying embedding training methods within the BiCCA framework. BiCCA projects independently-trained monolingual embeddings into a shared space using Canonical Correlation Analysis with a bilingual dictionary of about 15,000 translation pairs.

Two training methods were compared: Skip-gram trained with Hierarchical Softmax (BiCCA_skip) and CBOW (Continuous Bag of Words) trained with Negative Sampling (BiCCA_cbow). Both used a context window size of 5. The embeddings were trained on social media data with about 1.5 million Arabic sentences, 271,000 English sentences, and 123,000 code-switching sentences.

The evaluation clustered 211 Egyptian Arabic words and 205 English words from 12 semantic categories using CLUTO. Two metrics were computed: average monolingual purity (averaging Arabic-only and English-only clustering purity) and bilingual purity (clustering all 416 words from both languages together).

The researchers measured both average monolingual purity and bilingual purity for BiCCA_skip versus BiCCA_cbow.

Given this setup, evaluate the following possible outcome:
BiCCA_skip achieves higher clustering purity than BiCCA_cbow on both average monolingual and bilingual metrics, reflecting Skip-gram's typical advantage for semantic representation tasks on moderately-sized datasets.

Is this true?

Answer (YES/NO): YES